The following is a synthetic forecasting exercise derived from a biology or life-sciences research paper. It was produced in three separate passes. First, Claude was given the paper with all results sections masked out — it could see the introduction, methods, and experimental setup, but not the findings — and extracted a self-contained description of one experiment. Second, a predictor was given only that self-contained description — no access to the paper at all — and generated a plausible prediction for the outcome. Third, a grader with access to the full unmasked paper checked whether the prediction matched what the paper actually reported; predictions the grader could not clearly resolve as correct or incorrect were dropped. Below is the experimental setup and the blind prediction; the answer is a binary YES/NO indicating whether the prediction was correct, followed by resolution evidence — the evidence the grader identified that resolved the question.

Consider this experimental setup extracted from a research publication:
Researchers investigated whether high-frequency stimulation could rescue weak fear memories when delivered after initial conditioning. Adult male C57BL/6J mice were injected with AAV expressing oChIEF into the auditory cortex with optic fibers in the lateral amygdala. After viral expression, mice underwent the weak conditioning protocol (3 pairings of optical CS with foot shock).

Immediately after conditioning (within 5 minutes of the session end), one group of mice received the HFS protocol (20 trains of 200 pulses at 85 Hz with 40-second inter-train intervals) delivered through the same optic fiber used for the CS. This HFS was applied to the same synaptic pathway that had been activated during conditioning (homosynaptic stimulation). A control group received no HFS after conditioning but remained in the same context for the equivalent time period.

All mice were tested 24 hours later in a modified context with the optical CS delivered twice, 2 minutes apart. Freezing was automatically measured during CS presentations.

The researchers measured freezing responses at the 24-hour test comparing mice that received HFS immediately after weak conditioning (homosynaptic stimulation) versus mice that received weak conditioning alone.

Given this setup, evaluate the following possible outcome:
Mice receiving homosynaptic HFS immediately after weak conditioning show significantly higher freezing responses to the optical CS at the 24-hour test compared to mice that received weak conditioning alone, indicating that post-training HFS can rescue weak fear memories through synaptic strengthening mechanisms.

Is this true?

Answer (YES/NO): YES